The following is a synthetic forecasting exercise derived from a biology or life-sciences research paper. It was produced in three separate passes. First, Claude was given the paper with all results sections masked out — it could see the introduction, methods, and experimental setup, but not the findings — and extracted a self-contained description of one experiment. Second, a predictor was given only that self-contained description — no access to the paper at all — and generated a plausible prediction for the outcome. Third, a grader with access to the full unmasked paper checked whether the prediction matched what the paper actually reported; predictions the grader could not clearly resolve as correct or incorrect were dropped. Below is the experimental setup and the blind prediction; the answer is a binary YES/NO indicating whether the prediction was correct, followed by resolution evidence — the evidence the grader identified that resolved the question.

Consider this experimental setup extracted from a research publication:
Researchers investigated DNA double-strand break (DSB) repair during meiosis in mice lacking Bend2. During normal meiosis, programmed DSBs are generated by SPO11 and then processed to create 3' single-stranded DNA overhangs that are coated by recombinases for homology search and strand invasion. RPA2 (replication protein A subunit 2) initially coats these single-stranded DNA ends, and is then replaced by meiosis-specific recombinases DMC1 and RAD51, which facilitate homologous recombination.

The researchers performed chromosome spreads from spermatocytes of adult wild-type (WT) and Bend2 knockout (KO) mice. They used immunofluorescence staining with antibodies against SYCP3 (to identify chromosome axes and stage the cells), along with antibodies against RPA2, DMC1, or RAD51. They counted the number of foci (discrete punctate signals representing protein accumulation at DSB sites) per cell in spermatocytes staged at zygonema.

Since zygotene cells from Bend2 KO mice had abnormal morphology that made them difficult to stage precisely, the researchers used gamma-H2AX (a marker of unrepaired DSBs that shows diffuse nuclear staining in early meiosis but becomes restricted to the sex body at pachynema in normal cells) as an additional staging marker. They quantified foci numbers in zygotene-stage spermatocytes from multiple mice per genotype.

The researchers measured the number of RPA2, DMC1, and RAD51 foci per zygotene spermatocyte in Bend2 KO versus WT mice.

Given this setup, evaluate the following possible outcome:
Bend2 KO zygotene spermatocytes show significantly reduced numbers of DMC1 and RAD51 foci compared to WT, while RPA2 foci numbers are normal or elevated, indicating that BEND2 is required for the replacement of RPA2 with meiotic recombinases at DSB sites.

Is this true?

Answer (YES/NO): NO